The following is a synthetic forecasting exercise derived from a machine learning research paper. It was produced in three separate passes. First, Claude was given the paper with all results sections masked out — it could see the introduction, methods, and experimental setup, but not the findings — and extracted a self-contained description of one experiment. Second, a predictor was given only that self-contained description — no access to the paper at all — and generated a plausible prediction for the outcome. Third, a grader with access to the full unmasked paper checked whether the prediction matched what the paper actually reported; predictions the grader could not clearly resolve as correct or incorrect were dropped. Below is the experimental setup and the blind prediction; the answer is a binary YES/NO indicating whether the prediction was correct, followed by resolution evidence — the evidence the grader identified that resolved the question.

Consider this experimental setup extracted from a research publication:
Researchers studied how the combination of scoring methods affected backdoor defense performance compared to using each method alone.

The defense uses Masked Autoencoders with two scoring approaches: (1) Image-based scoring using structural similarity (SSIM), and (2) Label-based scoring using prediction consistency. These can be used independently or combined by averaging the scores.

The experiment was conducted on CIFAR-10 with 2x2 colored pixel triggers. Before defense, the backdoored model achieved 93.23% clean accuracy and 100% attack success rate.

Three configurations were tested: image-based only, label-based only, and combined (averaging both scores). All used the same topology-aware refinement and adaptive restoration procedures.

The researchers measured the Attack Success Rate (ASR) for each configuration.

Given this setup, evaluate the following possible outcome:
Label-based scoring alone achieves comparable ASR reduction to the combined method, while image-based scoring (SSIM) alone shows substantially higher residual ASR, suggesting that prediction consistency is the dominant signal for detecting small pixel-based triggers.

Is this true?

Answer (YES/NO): NO